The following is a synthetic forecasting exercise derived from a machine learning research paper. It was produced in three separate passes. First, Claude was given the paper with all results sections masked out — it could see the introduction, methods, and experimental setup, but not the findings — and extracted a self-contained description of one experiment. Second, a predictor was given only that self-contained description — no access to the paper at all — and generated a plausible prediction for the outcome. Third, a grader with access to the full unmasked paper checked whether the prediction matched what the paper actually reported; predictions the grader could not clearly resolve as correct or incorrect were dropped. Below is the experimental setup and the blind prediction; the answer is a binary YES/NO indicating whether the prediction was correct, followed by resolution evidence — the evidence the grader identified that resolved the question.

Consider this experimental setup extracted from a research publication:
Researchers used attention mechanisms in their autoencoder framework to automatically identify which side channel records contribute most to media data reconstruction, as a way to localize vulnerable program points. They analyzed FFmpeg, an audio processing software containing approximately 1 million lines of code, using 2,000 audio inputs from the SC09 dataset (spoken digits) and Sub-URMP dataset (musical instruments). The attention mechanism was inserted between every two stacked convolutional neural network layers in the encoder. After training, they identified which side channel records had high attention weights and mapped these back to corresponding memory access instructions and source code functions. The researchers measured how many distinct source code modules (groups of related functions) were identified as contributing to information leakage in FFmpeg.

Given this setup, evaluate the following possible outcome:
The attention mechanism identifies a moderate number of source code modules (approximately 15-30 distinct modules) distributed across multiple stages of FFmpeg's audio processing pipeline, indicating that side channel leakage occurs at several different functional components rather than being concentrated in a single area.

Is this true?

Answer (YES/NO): NO